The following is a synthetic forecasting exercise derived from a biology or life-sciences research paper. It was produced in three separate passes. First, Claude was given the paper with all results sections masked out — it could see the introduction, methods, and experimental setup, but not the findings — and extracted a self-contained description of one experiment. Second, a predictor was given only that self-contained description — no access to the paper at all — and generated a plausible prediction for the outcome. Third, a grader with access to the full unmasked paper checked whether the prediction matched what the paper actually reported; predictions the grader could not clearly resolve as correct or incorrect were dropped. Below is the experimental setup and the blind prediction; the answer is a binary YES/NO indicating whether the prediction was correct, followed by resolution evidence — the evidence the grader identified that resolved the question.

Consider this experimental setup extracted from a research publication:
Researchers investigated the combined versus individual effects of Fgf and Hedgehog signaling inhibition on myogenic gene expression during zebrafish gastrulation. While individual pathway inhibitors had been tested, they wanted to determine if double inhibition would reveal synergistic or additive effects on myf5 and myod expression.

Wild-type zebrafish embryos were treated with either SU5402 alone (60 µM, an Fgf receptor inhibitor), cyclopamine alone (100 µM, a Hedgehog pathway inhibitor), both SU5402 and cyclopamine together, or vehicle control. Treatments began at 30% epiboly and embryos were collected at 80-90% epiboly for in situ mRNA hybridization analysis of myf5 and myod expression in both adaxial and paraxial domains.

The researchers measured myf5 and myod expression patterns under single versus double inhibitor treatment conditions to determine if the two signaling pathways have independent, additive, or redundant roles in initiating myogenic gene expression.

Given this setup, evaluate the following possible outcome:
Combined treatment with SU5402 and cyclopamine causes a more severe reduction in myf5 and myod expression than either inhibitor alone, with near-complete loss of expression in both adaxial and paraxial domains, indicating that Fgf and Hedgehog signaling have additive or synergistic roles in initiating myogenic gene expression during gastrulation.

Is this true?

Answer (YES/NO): NO